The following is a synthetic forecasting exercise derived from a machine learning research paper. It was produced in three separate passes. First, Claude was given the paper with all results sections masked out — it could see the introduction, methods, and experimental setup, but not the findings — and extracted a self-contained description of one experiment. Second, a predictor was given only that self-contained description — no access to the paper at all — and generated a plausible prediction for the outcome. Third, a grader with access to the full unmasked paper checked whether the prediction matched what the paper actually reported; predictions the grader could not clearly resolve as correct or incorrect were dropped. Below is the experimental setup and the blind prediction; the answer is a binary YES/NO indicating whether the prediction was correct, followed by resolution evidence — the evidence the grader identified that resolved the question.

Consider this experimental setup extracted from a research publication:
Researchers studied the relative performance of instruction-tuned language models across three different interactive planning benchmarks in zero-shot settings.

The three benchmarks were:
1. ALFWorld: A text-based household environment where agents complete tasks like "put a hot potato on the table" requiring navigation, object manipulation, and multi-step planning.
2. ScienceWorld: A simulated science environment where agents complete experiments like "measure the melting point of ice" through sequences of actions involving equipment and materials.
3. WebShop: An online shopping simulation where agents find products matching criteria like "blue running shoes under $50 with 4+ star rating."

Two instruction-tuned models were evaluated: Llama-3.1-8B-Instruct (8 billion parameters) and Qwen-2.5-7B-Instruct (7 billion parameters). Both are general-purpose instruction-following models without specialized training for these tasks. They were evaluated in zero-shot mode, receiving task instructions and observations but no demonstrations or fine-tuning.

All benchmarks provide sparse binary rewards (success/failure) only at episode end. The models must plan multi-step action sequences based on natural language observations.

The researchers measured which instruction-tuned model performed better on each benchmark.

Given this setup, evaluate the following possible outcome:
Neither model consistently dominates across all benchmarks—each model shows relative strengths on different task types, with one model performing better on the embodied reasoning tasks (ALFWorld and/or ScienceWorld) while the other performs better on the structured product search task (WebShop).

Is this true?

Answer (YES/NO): NO